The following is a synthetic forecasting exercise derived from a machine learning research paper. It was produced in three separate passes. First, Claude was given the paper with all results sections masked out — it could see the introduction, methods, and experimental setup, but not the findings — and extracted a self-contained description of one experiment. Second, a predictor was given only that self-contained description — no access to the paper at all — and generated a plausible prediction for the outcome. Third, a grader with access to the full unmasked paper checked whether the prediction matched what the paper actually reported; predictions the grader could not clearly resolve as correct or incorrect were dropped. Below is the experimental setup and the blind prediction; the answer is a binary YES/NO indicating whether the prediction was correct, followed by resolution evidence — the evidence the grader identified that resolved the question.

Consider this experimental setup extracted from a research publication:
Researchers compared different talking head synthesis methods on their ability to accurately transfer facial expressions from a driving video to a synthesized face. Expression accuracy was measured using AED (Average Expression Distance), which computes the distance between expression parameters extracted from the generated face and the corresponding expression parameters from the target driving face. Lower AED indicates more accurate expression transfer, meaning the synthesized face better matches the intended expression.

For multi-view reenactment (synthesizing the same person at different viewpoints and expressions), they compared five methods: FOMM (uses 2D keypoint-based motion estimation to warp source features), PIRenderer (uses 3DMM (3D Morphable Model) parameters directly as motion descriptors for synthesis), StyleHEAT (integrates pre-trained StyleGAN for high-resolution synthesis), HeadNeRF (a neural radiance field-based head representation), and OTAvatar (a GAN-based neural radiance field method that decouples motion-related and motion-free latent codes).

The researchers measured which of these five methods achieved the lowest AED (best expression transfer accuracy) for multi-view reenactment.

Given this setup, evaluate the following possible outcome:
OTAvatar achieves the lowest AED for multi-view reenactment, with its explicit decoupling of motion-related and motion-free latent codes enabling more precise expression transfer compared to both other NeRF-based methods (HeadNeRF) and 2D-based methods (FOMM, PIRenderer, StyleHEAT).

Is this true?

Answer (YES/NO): YES